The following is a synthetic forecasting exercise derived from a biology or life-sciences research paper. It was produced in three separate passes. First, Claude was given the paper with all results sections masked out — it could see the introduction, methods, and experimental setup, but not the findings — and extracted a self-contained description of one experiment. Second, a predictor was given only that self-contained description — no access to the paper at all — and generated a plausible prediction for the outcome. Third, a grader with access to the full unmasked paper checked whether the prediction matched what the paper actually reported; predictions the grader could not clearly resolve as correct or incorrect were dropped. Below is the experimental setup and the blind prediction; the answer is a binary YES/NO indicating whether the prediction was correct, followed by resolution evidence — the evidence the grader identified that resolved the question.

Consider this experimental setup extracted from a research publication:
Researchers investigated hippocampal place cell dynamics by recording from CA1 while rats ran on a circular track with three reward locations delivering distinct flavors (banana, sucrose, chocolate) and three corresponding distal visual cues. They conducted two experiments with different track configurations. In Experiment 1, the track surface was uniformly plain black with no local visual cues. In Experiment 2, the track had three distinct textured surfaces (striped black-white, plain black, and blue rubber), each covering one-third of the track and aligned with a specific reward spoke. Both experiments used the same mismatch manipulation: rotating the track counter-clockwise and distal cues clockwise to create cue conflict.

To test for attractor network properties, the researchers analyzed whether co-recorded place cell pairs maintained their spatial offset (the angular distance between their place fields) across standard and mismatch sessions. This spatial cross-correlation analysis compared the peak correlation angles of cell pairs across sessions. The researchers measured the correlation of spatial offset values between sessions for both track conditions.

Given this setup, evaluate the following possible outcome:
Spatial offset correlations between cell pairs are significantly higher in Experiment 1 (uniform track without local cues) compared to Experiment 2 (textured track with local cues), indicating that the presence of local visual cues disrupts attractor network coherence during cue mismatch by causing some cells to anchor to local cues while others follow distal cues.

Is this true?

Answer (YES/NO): YES